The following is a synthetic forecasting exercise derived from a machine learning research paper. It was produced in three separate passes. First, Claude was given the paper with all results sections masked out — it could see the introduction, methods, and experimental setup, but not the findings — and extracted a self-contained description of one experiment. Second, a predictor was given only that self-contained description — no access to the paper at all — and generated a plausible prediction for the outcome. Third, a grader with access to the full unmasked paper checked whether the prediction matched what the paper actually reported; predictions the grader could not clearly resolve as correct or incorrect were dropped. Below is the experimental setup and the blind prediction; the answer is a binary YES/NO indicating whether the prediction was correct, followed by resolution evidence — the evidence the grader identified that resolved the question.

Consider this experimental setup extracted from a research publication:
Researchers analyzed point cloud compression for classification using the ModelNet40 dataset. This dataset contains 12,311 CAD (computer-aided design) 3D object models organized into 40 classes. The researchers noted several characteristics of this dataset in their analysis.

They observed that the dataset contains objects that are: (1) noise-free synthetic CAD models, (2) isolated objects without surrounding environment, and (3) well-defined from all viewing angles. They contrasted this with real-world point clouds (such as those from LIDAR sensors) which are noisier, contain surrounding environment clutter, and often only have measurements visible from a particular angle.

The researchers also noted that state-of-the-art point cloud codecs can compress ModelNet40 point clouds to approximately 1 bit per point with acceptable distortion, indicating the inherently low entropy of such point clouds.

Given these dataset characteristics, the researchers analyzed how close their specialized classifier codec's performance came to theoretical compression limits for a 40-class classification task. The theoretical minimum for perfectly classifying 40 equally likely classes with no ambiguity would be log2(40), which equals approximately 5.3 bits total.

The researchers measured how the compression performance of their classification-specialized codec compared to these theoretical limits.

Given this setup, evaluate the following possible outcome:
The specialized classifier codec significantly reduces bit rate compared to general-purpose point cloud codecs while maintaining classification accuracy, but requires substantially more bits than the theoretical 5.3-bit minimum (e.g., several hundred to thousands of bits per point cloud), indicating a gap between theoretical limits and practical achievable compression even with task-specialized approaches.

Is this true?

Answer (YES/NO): NO